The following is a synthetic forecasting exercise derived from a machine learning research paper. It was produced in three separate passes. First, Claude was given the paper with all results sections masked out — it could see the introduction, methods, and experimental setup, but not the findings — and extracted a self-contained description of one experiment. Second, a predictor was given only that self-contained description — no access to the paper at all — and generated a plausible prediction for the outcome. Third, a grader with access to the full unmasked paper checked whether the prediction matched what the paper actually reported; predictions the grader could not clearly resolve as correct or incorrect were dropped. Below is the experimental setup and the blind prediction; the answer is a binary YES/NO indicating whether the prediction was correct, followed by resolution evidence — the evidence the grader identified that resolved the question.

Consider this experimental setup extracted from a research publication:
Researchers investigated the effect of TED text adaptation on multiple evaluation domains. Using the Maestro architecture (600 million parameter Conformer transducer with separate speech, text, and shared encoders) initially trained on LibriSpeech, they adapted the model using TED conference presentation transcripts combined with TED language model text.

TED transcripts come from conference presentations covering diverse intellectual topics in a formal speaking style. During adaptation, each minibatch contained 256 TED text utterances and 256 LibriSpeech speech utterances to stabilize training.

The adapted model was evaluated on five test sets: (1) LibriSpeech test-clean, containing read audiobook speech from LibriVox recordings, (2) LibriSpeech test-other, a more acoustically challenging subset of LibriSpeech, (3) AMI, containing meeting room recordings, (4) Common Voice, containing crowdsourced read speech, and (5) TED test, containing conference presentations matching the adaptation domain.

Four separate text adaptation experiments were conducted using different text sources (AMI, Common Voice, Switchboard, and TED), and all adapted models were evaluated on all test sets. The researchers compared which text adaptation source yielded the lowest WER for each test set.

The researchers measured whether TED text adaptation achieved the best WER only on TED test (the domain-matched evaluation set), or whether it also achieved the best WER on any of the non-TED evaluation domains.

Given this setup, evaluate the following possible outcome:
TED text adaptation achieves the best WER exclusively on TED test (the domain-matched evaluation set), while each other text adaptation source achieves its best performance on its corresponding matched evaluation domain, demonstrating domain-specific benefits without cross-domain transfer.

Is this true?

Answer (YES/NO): NO